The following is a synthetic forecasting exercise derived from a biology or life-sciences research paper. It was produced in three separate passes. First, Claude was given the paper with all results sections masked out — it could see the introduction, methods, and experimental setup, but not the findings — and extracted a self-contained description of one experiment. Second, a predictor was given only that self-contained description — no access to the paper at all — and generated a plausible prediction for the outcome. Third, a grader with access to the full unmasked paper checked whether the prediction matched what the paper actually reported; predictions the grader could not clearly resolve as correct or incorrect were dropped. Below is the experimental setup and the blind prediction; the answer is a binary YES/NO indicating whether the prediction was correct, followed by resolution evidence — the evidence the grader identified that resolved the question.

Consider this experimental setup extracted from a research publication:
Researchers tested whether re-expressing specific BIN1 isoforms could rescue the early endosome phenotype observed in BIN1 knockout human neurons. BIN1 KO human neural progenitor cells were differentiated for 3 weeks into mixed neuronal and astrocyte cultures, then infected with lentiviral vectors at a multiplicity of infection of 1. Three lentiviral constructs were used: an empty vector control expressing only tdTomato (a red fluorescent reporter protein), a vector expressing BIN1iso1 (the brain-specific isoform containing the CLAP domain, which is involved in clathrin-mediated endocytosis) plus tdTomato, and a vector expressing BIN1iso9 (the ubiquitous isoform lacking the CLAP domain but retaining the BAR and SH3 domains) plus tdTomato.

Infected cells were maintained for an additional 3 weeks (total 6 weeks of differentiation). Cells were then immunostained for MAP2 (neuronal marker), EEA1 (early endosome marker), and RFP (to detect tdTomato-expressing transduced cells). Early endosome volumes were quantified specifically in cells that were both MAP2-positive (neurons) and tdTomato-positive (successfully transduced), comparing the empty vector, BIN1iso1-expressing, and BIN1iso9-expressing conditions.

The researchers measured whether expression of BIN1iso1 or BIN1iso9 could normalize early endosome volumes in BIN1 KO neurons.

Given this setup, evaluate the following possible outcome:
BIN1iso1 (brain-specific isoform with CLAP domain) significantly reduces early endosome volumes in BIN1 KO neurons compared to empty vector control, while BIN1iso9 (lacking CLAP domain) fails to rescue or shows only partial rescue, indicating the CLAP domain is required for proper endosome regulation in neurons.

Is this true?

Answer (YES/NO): NO